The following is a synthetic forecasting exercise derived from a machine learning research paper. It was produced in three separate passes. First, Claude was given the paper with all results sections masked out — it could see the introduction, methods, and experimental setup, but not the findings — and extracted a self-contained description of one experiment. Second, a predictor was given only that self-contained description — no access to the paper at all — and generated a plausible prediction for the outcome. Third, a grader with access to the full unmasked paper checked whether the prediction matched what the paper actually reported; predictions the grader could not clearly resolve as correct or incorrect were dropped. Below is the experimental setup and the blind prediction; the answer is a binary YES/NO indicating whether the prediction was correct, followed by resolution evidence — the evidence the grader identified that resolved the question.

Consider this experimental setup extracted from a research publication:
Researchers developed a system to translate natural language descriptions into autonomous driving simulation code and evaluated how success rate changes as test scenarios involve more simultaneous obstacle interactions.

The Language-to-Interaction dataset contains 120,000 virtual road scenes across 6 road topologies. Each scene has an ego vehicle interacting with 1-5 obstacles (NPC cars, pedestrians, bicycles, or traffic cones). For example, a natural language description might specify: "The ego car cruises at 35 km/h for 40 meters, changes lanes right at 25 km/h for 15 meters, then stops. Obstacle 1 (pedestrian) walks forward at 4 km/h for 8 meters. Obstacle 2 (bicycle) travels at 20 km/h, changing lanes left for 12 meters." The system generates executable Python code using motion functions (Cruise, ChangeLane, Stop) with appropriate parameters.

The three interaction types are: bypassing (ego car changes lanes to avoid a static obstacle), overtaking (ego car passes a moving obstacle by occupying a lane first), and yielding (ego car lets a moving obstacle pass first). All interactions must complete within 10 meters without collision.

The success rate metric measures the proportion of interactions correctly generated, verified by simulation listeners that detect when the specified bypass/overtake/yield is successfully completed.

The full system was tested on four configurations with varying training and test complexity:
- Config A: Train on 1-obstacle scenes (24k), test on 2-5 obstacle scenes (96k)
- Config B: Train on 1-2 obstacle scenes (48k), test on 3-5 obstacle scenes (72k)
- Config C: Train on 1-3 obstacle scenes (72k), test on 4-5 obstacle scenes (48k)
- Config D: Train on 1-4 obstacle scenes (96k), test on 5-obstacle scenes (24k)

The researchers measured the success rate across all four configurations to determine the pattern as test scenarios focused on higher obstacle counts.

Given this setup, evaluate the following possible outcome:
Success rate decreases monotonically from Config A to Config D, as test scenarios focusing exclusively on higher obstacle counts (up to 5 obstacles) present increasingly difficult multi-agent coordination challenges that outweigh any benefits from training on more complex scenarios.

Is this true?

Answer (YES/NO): YES